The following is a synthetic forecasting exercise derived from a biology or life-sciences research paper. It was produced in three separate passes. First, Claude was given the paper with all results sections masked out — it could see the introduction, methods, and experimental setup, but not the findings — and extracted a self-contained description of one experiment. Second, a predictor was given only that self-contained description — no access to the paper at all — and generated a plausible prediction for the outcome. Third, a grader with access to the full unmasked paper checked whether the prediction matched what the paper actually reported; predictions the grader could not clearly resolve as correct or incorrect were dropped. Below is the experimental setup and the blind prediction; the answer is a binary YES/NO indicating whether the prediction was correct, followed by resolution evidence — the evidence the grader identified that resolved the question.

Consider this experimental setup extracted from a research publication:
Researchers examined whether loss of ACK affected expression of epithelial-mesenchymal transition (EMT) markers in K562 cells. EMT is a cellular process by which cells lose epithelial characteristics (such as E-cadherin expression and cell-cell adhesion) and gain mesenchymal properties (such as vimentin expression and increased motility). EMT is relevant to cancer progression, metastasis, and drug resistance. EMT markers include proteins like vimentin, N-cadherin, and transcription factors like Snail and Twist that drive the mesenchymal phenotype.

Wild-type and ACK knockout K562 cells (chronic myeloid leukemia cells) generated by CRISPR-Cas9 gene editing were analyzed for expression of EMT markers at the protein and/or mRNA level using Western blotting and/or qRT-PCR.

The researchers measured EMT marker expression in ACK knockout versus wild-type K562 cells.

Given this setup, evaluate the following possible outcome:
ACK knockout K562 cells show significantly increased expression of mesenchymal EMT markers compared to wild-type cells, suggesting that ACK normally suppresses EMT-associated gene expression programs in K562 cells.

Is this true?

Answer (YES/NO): YES